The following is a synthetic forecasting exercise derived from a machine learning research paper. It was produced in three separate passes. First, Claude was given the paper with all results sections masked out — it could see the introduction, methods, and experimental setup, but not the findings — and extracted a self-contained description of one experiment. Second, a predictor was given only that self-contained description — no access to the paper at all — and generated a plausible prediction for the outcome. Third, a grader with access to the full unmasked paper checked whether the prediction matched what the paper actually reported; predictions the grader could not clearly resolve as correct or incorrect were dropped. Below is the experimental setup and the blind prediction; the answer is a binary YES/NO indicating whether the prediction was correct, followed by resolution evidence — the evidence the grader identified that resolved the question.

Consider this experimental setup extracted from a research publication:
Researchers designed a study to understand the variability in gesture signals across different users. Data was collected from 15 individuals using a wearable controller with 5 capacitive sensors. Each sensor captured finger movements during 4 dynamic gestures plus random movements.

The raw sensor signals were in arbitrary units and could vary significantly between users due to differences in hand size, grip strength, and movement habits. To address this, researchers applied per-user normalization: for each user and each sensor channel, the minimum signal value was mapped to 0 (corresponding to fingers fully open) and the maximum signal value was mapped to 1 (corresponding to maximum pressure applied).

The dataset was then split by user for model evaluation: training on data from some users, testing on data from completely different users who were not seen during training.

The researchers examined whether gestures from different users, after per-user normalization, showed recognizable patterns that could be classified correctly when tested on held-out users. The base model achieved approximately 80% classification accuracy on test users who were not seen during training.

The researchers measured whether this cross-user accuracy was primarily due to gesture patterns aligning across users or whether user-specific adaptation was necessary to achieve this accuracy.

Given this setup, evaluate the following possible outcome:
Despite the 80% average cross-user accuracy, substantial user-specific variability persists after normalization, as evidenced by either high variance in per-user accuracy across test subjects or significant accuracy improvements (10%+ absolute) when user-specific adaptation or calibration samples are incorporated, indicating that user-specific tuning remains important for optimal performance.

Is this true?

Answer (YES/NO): NO